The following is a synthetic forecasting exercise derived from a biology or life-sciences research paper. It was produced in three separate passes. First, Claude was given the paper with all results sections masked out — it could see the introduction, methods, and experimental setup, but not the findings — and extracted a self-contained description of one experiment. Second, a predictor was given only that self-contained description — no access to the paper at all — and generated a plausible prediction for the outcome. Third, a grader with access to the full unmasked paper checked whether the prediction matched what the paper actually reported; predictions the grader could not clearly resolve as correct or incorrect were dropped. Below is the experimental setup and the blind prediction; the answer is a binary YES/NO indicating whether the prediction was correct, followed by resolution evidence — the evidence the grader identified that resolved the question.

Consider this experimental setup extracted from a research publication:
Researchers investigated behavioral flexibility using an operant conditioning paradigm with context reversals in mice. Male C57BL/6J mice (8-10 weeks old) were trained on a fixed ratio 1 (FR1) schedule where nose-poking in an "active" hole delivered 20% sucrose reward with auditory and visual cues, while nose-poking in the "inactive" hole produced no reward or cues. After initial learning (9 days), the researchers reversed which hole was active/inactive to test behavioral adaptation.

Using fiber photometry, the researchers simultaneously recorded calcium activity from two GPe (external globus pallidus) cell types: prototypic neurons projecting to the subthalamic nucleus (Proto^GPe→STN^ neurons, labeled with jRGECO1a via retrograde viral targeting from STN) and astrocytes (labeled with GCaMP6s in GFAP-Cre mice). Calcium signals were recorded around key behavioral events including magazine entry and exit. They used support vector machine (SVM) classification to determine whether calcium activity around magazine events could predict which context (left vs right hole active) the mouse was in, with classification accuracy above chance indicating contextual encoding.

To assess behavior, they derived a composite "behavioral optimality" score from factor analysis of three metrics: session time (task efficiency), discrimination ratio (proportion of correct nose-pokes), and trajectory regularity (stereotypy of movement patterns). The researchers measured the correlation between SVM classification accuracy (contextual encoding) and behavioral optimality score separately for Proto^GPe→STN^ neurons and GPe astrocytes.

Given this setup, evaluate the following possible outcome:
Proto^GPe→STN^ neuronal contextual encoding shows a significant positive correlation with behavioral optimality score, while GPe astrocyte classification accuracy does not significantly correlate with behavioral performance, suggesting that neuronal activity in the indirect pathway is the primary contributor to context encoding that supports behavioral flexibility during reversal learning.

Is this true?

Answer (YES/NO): YES